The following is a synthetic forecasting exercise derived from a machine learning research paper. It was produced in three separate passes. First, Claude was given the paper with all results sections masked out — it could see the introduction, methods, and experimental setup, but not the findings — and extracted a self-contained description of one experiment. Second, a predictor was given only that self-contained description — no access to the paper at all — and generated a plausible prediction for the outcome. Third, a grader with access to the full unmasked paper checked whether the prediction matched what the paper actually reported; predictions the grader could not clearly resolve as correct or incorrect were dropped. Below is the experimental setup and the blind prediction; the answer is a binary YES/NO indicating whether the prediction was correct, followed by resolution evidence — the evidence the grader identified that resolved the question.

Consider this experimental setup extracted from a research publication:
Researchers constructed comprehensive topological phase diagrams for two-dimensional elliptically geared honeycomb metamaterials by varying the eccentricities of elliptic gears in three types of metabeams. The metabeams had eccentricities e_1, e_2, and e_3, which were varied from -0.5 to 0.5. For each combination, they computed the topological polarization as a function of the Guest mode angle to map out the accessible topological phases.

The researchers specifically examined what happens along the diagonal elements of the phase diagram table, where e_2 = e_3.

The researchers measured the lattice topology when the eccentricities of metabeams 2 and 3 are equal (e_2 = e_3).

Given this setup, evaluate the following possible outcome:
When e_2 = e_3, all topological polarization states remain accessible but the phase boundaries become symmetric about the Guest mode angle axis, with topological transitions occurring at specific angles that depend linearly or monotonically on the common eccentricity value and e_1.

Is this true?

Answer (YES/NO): NO